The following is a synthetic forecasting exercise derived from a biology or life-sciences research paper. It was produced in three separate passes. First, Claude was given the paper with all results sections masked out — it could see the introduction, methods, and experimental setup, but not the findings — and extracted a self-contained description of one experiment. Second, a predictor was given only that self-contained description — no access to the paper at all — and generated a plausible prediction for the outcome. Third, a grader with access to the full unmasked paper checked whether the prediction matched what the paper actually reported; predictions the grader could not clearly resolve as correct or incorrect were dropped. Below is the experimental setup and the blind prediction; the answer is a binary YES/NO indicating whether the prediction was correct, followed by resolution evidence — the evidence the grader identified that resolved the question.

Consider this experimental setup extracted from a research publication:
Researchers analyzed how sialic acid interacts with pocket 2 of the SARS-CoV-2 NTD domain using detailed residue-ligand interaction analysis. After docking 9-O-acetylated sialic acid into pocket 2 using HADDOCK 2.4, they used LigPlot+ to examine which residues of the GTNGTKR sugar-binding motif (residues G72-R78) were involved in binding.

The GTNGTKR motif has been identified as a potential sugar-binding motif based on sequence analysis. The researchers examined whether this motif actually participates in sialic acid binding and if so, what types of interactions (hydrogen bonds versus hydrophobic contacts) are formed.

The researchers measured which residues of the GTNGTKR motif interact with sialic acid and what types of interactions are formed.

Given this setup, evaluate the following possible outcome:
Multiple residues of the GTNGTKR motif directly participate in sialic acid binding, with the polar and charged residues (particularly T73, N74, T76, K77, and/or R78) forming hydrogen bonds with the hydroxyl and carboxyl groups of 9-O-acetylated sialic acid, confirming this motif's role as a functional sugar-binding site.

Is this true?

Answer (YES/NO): NO